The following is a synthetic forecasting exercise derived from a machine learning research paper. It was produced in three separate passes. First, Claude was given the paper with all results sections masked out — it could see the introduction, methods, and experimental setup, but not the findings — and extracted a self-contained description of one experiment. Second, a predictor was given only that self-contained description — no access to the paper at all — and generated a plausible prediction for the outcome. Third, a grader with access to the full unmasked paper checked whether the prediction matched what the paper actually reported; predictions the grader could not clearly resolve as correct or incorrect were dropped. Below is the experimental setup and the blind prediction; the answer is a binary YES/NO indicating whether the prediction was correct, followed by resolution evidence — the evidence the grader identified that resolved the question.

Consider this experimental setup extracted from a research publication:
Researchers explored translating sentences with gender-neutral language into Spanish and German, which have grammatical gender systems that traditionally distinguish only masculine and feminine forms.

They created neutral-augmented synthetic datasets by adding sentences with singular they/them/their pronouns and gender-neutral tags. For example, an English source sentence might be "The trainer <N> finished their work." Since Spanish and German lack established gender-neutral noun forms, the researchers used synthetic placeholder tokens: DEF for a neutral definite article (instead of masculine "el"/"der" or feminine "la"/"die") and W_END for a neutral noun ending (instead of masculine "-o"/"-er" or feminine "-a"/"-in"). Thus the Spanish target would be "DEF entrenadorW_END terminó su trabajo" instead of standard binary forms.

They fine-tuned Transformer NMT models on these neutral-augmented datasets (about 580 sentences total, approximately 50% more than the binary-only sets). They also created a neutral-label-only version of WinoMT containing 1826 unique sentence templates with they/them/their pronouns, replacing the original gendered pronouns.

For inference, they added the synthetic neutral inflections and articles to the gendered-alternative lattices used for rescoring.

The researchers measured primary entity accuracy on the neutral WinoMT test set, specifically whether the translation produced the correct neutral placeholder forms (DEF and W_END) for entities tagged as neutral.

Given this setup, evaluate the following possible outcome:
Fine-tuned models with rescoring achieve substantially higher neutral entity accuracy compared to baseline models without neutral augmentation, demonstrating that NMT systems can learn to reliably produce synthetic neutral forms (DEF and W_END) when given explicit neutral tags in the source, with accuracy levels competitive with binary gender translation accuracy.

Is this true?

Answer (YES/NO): NO